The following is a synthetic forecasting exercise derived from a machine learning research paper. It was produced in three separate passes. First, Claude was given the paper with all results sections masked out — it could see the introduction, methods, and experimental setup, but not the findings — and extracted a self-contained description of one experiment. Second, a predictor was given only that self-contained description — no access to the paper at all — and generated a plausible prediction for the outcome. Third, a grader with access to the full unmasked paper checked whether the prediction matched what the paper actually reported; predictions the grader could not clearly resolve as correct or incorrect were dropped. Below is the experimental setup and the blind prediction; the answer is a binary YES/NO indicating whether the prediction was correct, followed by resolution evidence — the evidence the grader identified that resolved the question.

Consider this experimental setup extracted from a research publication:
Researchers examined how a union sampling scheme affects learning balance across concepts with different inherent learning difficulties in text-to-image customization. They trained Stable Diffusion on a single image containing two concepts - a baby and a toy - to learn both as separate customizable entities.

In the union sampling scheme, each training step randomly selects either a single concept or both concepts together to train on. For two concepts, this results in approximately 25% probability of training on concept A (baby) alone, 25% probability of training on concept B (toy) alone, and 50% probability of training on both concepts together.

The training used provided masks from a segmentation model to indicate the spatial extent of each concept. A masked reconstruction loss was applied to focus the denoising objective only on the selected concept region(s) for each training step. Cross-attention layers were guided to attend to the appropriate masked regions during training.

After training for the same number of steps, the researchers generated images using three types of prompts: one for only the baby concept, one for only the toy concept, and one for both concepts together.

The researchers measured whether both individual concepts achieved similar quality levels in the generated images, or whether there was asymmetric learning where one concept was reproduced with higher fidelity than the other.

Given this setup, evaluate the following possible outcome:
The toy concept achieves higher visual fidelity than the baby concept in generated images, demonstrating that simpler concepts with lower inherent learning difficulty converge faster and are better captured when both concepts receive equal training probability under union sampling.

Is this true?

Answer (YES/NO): NO